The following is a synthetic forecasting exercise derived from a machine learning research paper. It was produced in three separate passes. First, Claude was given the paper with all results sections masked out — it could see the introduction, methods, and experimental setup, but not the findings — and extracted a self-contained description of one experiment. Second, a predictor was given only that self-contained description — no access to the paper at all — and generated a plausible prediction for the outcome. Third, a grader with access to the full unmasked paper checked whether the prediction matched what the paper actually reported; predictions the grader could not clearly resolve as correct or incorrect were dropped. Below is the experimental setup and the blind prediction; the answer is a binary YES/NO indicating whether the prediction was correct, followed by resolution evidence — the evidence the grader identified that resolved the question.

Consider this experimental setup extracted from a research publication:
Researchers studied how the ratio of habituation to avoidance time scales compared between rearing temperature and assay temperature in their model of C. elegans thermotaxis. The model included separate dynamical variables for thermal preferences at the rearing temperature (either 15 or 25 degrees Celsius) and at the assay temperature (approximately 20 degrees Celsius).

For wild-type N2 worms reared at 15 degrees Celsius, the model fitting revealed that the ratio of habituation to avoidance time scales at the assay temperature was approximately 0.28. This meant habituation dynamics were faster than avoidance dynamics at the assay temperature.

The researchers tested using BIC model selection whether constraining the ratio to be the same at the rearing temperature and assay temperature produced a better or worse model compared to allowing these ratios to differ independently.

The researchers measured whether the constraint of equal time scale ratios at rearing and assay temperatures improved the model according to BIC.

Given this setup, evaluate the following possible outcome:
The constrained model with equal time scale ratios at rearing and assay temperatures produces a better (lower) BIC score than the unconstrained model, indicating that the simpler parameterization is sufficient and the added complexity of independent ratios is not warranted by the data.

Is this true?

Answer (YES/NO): YES